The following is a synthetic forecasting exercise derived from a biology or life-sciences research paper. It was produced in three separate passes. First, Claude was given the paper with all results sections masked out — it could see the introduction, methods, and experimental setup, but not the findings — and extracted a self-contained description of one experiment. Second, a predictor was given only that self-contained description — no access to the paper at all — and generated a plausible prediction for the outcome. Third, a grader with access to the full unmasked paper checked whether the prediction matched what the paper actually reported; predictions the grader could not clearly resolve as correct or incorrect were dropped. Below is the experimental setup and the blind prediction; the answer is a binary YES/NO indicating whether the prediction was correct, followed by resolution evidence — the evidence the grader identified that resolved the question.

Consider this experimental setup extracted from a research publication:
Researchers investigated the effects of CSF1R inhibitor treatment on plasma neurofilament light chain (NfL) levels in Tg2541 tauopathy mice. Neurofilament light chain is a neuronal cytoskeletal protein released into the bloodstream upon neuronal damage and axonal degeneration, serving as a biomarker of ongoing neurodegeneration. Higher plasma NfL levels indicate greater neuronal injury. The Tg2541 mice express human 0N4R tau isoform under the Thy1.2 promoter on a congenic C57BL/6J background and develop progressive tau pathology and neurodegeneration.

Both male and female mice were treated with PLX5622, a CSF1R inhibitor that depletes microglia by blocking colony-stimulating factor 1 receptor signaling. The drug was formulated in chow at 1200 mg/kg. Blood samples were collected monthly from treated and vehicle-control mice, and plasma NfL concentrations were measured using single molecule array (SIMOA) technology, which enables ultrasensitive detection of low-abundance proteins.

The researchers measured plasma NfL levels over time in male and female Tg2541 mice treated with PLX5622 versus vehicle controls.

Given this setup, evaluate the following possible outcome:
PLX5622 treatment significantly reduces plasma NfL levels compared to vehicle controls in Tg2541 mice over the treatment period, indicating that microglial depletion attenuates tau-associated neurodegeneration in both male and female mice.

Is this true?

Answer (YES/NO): NO